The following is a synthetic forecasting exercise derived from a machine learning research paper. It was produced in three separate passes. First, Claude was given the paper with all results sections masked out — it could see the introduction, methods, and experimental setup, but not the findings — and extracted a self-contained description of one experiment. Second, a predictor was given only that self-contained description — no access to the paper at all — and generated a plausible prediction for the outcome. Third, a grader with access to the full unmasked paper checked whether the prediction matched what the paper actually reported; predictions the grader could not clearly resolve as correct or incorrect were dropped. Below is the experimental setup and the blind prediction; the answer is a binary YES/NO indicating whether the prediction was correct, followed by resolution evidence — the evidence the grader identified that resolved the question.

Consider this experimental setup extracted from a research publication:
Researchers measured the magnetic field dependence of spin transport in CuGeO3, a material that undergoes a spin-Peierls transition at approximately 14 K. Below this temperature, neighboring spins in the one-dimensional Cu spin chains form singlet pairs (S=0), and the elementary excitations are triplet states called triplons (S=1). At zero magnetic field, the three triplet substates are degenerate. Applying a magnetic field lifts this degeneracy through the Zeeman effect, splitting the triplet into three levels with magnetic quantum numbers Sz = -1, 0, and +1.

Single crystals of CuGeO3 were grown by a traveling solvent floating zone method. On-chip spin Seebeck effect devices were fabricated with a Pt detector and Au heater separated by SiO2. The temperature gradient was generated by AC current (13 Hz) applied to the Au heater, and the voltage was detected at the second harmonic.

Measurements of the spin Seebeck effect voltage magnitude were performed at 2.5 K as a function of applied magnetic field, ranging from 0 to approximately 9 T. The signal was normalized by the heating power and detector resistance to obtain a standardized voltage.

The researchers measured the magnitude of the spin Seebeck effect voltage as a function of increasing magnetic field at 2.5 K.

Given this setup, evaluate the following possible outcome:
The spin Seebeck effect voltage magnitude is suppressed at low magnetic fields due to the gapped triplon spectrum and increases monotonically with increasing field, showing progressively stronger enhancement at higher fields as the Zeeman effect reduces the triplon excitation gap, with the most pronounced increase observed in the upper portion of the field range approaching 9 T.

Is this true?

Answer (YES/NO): NO